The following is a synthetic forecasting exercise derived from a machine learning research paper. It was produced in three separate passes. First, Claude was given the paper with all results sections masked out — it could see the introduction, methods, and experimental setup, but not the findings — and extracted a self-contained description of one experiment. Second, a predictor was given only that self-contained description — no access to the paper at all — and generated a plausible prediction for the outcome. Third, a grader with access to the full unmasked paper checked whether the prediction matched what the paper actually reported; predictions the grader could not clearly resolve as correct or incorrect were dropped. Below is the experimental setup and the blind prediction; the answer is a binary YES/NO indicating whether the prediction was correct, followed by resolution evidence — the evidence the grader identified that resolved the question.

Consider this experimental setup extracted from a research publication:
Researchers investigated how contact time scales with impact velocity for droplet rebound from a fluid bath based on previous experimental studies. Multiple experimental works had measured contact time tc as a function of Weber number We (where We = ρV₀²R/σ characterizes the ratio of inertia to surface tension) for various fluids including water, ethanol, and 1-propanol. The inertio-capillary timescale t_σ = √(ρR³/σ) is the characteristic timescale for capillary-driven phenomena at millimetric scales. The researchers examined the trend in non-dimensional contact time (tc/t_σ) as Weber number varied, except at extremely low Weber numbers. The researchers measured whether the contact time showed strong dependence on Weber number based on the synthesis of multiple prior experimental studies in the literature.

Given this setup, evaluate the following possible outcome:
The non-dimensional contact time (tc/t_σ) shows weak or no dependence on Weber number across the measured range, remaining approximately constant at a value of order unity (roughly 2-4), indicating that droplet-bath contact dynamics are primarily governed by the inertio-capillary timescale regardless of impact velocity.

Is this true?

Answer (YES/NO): NO